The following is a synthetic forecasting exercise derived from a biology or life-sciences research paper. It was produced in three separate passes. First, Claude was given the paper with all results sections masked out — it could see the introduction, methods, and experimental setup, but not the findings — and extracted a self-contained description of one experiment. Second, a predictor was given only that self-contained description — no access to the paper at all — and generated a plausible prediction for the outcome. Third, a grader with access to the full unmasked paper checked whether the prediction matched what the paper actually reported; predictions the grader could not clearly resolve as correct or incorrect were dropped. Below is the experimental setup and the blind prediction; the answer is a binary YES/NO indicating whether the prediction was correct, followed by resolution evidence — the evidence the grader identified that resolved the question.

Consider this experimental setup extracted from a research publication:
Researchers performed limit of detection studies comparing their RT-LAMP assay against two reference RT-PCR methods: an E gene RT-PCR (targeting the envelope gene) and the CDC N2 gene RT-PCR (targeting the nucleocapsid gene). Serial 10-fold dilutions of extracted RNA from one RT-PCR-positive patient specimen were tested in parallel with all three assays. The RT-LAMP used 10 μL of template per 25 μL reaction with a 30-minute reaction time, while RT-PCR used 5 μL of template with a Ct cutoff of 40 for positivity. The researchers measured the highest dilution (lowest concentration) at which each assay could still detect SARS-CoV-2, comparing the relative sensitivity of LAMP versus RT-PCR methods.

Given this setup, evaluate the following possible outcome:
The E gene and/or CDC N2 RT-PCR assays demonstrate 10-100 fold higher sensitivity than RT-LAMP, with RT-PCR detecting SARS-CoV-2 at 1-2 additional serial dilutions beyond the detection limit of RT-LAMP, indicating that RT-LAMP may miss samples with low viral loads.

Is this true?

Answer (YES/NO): NO